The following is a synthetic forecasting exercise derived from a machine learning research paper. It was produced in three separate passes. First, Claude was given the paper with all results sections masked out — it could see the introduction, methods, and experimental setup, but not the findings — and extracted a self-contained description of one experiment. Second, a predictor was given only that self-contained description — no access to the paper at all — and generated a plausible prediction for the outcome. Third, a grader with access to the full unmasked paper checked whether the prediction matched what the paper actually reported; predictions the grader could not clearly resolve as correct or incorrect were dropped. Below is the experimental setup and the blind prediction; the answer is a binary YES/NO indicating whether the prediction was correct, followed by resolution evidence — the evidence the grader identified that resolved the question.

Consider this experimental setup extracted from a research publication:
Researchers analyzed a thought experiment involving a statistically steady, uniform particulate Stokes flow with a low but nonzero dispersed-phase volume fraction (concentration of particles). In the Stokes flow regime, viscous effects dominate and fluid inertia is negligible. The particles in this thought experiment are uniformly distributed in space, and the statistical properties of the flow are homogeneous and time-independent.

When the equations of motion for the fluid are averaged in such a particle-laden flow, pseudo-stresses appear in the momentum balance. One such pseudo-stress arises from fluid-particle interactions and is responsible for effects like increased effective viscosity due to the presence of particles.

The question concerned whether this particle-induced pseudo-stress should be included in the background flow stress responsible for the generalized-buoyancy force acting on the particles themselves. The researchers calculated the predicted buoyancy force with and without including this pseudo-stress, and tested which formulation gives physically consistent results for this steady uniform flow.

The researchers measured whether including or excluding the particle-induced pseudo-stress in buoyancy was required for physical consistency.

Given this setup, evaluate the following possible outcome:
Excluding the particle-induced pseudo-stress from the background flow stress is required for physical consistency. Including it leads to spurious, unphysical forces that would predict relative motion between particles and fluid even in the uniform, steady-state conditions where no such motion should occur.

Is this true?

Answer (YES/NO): NO